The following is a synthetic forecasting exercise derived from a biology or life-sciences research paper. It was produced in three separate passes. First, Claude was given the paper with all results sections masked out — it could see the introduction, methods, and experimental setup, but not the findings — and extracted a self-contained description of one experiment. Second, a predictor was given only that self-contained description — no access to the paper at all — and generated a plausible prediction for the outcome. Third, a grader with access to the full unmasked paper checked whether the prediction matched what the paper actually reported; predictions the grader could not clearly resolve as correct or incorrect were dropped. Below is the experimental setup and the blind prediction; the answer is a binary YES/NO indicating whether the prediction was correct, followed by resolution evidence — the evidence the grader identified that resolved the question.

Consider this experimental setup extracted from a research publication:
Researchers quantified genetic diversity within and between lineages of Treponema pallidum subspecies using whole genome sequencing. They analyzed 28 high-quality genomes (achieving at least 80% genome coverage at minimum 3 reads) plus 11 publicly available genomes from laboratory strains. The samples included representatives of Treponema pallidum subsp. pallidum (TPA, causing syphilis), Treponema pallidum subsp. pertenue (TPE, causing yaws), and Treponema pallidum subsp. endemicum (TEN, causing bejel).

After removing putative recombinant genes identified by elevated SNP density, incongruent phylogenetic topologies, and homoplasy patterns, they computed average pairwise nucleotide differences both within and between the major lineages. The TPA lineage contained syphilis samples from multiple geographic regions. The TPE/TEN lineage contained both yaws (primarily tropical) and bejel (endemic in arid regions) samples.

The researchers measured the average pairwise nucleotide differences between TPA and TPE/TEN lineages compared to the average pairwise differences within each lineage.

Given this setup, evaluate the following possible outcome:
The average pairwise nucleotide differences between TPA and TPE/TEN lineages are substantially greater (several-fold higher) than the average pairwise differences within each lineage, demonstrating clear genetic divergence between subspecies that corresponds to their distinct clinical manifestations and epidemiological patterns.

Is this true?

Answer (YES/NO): YES